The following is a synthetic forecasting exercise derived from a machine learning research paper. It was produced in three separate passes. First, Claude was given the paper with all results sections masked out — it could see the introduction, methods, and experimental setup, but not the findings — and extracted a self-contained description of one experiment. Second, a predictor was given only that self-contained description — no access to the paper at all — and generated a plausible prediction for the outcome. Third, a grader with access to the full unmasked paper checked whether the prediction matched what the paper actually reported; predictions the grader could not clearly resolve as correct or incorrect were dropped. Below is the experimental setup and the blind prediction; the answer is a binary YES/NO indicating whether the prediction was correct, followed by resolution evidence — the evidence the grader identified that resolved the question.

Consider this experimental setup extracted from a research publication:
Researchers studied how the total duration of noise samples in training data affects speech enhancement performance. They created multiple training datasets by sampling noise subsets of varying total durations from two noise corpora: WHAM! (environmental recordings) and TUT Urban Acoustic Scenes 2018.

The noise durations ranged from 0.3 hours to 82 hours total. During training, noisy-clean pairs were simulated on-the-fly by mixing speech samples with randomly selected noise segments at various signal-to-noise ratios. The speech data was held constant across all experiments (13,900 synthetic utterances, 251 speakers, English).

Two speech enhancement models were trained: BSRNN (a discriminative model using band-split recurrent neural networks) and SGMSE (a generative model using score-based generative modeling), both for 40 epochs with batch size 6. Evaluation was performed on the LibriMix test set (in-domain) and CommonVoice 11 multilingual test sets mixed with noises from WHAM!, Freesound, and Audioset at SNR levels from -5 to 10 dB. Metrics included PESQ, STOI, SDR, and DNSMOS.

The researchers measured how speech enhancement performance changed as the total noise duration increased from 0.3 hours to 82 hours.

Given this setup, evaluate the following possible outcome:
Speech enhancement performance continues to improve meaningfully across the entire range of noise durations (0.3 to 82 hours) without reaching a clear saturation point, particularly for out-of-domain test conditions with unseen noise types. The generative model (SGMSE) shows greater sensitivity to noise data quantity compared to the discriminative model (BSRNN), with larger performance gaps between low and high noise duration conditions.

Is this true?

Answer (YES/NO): NO